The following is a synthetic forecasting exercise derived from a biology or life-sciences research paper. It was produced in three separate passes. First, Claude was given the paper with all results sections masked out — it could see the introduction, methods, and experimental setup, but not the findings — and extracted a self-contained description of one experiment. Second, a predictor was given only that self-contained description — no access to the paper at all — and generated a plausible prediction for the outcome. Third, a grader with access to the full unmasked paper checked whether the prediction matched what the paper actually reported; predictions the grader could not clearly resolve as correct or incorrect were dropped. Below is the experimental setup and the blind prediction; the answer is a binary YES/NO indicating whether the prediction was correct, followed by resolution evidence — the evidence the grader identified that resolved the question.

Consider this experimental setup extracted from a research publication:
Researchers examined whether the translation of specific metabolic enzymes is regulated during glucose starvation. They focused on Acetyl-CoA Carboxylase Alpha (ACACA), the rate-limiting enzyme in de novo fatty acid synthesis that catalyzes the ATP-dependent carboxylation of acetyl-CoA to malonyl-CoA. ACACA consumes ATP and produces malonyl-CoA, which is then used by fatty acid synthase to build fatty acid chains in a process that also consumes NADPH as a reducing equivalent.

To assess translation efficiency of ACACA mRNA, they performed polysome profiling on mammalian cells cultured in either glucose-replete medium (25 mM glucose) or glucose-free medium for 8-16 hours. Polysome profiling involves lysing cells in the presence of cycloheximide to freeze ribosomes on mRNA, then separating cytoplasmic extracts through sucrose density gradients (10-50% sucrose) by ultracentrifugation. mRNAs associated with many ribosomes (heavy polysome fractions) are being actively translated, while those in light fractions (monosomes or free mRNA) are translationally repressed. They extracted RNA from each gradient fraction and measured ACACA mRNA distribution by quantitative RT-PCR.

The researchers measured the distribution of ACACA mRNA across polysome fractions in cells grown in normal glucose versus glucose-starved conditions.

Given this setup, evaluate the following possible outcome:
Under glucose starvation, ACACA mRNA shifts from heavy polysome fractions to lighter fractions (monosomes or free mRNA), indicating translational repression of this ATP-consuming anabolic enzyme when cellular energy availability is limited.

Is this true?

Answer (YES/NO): YES